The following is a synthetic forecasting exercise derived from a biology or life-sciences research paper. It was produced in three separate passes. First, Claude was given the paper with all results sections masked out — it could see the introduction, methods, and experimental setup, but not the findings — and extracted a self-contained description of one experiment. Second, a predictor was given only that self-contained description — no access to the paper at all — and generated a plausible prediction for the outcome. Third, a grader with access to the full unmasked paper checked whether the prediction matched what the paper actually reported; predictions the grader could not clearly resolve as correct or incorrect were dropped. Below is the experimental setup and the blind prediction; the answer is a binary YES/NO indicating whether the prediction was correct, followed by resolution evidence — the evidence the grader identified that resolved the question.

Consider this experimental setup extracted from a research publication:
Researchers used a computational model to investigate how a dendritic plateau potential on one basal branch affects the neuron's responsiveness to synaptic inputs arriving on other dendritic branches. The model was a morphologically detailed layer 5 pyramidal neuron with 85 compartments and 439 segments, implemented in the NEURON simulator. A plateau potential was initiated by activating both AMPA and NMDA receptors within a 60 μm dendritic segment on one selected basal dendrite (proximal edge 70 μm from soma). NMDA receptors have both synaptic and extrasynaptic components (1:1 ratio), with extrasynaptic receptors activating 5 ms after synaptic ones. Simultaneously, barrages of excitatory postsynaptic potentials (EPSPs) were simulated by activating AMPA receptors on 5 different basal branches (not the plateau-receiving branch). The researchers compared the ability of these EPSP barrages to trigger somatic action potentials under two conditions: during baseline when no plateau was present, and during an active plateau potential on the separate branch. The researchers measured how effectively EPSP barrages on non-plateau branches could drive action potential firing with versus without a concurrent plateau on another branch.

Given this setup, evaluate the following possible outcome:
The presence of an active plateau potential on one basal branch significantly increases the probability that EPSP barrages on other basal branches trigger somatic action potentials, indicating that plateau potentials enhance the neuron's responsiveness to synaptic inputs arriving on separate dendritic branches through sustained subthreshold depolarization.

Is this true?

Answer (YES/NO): YES